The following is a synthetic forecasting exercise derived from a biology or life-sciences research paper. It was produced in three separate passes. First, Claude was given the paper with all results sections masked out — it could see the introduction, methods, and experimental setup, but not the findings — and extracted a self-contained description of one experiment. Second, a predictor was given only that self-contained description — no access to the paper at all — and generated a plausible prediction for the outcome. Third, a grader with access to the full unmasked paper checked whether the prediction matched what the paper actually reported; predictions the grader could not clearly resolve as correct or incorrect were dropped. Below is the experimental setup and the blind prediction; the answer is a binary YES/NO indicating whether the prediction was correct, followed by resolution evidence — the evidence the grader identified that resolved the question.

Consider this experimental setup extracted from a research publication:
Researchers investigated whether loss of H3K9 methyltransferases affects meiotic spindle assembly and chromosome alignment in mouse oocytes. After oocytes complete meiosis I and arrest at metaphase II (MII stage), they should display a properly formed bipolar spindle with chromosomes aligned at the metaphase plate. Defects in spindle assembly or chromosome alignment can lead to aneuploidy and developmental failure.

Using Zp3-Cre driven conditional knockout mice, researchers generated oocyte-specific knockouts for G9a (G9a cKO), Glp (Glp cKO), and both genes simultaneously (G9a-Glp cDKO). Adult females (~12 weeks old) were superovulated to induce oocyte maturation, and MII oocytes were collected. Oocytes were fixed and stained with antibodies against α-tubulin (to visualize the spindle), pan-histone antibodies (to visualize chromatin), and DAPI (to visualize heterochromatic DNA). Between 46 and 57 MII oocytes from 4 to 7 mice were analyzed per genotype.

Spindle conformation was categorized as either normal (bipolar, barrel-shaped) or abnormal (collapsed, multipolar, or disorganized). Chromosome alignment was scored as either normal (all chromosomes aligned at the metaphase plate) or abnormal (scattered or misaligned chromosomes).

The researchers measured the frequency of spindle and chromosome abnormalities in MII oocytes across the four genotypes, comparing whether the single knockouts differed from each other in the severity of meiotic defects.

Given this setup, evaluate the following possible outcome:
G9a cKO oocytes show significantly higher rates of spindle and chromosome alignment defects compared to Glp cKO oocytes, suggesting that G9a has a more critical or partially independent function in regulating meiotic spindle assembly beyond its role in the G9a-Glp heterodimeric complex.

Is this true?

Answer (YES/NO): NO